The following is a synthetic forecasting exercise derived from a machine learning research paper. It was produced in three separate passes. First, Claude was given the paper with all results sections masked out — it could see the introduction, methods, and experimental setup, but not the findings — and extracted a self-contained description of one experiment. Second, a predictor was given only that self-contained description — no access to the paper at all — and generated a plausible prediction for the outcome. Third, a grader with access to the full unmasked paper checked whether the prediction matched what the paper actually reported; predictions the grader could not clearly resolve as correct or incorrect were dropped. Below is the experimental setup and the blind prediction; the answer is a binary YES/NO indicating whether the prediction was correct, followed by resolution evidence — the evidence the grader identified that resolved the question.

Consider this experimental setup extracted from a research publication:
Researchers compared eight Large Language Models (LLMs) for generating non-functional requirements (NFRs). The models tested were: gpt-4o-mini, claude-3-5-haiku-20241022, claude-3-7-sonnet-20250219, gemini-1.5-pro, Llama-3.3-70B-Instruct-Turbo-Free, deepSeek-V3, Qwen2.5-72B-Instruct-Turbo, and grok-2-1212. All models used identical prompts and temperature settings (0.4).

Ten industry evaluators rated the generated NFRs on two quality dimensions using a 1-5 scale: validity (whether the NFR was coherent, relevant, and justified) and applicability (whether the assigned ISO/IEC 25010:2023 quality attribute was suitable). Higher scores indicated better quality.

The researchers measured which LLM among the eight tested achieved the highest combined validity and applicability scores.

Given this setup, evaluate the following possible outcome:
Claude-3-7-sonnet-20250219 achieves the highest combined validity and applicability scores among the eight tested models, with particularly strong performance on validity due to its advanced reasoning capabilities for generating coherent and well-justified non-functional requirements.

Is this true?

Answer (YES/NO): NO